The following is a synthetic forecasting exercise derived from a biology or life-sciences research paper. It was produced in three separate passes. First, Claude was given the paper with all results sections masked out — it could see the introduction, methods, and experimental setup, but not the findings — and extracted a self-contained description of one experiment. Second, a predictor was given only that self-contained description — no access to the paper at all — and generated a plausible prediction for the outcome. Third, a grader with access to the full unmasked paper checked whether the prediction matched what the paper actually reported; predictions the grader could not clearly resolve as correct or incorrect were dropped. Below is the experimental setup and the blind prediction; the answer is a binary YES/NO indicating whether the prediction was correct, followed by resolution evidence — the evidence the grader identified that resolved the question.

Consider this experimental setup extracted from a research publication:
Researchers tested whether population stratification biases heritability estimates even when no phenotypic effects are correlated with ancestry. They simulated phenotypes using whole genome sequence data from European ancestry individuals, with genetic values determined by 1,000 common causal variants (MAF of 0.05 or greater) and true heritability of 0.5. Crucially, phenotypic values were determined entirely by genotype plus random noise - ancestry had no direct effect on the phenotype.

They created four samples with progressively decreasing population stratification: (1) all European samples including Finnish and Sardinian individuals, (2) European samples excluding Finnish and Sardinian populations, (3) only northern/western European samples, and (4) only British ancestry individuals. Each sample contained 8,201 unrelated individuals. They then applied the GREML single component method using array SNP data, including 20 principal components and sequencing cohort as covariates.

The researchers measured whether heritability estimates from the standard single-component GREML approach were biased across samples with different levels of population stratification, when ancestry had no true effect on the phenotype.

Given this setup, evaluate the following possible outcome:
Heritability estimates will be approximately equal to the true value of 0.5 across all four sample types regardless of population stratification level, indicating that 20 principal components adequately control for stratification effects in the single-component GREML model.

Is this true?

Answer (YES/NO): NO